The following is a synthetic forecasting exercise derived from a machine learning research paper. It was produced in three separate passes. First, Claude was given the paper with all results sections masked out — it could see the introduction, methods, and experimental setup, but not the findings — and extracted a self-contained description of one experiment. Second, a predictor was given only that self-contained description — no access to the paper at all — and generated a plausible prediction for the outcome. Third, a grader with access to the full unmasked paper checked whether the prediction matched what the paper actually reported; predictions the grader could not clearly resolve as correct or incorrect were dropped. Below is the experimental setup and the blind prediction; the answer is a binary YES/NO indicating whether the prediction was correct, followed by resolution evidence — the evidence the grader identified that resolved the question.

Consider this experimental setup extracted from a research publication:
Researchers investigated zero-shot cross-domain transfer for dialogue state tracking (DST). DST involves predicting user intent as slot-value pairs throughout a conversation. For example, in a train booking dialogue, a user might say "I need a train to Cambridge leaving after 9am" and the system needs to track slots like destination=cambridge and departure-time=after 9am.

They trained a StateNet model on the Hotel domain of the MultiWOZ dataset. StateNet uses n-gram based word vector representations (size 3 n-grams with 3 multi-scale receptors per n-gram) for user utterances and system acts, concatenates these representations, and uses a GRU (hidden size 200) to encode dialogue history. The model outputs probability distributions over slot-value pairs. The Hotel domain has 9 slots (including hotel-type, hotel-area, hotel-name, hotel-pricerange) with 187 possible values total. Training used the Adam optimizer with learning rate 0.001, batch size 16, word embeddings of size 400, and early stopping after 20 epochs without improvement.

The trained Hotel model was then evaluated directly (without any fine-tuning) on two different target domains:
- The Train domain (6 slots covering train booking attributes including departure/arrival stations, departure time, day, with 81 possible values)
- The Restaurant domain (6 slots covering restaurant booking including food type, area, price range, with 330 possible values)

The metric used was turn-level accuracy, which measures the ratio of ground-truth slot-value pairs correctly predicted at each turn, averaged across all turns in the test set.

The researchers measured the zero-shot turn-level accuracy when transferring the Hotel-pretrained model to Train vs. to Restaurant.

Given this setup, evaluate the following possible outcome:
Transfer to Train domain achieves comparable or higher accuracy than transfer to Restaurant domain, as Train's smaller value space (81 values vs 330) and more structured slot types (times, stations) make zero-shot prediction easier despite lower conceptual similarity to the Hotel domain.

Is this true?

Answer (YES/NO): NO